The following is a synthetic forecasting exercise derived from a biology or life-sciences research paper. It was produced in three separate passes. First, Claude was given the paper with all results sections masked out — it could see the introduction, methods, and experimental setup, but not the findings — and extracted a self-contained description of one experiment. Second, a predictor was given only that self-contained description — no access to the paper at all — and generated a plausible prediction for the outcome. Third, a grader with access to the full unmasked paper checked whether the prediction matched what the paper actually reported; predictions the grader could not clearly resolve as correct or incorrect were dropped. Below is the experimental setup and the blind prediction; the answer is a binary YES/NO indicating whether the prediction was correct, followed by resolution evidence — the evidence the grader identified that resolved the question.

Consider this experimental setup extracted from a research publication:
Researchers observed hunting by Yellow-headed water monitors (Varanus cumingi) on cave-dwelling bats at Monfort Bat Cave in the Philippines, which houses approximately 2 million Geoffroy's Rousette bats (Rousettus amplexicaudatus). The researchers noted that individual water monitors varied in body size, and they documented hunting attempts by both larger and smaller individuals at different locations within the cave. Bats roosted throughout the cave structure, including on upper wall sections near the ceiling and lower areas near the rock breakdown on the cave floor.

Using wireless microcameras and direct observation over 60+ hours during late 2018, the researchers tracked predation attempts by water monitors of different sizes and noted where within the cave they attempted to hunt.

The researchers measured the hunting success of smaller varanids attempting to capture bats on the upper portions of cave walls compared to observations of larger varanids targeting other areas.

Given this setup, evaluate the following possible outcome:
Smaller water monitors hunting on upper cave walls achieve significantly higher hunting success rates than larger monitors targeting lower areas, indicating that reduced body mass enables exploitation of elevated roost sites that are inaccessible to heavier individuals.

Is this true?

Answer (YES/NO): NO